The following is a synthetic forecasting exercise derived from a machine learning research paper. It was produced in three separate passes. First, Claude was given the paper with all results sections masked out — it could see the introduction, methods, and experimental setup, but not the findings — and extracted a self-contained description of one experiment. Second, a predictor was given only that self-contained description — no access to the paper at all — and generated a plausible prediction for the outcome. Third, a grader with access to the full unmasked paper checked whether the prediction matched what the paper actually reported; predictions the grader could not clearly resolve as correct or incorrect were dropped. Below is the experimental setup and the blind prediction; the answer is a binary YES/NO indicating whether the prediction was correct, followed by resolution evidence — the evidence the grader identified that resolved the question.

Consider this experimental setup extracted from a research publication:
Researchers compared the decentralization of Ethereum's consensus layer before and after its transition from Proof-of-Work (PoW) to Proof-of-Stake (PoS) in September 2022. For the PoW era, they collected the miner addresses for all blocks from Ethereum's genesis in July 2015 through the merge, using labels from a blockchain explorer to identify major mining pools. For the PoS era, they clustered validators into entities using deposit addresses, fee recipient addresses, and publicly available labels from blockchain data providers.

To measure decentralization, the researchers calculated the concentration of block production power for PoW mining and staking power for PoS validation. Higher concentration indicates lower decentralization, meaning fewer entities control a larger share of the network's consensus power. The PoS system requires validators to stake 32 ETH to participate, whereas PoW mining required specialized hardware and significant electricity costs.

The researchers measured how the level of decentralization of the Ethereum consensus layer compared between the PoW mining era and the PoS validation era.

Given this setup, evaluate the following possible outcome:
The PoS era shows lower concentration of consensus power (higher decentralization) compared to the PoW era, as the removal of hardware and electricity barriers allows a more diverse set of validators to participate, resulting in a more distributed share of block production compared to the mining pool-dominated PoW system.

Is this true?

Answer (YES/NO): NO